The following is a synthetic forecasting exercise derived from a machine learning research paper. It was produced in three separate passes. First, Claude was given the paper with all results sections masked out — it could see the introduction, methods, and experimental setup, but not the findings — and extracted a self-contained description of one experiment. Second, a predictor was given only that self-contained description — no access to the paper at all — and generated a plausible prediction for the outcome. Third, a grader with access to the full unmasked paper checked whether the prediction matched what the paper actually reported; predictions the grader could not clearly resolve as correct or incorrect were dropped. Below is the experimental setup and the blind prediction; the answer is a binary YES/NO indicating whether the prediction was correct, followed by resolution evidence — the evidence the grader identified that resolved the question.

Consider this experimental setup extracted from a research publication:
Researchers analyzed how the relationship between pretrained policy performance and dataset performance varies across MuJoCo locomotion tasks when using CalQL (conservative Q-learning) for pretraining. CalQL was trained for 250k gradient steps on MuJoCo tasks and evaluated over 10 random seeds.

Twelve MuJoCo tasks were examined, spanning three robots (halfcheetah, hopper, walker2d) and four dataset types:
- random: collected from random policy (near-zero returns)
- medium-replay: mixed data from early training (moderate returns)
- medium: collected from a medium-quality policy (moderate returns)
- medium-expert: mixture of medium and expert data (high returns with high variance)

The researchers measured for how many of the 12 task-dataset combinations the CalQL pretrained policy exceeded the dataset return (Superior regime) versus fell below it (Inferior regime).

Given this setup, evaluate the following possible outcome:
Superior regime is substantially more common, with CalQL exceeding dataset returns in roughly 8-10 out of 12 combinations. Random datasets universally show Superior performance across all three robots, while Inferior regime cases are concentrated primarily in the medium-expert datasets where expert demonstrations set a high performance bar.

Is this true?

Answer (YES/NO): NO